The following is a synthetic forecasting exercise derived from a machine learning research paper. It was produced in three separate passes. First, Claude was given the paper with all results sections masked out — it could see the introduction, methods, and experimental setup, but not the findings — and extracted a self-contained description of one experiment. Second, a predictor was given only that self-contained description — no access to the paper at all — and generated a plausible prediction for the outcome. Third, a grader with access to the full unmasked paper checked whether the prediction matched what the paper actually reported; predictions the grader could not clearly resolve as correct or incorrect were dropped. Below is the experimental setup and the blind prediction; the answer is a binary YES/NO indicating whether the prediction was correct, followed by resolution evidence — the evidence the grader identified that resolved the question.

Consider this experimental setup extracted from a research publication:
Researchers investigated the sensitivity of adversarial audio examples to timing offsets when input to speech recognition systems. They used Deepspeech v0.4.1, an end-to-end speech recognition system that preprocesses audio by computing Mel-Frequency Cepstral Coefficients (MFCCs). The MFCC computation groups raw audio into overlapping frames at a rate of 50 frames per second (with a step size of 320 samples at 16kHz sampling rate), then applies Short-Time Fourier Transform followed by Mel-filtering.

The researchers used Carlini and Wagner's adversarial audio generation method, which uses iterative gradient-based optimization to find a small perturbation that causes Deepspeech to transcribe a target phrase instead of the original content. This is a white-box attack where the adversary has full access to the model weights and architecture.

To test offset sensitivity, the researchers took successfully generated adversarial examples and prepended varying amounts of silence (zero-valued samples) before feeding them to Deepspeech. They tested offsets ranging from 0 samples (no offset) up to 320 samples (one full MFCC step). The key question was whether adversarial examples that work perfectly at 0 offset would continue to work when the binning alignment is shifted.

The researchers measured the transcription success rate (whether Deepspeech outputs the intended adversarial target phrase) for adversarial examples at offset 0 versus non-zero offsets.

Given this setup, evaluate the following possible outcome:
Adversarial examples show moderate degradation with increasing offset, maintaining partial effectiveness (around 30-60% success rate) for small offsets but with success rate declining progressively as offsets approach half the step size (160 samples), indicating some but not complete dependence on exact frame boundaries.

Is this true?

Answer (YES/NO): NO